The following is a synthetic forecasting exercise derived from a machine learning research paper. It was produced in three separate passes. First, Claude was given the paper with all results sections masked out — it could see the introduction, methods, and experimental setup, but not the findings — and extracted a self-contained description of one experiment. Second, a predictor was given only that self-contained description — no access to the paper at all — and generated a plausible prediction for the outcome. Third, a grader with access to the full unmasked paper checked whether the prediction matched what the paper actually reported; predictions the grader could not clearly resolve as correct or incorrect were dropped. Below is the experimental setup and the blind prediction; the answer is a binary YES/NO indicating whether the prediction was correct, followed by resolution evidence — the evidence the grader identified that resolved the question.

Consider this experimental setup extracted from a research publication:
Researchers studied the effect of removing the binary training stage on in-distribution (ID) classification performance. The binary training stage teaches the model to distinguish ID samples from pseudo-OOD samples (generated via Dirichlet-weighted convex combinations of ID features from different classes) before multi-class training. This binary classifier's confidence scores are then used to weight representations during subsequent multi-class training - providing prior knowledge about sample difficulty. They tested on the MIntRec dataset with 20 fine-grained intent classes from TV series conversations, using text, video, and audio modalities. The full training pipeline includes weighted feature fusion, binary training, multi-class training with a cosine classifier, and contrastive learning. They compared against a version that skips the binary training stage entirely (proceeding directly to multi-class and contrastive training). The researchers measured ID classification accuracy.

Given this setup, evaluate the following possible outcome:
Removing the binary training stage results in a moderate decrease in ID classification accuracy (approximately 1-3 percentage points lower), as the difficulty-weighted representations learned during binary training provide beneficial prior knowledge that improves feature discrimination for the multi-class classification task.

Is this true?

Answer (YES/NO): YES